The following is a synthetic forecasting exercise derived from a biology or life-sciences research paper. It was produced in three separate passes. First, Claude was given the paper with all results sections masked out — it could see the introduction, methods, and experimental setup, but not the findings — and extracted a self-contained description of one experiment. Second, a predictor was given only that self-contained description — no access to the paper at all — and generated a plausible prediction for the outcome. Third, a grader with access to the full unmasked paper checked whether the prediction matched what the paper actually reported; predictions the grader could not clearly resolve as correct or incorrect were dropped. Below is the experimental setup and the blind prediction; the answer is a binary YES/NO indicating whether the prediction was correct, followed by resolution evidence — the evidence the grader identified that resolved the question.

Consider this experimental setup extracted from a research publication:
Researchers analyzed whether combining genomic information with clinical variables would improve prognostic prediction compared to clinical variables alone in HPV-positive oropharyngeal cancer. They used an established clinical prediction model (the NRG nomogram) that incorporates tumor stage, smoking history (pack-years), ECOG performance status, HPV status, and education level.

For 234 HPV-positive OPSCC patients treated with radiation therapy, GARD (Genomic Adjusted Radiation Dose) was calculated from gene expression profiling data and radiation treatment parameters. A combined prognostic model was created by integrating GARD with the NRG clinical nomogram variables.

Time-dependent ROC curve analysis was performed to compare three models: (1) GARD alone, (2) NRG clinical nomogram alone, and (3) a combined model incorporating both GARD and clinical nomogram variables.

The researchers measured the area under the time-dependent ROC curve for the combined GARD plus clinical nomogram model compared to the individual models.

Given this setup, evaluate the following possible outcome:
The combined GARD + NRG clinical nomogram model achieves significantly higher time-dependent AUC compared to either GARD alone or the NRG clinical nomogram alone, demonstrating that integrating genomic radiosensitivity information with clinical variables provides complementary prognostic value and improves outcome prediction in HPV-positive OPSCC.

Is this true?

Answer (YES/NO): NO